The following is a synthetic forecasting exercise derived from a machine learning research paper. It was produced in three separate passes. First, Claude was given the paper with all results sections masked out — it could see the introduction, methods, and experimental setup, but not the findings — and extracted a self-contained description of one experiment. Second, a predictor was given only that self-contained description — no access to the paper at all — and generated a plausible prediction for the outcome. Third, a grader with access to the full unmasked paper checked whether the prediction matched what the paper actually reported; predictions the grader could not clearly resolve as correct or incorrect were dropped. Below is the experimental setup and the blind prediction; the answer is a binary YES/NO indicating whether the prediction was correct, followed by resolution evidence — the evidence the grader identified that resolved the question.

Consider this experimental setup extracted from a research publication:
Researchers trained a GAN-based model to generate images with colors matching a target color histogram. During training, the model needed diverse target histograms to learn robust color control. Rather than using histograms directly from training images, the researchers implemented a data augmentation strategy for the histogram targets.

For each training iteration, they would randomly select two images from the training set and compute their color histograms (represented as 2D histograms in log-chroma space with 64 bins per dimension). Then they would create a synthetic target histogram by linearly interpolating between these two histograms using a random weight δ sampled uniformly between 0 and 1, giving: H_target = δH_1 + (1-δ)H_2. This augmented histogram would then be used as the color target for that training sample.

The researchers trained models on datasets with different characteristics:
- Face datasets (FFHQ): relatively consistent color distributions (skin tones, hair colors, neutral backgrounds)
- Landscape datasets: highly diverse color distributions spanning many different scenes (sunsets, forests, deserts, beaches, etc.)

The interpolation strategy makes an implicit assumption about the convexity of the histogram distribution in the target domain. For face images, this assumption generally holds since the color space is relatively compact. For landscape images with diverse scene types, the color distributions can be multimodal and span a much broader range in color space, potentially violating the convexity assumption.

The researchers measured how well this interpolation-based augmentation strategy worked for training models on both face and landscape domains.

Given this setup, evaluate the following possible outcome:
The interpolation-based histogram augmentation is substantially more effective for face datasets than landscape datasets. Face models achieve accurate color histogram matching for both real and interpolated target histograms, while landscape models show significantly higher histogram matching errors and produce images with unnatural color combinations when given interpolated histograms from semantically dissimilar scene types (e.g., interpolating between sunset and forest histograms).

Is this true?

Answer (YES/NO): NO